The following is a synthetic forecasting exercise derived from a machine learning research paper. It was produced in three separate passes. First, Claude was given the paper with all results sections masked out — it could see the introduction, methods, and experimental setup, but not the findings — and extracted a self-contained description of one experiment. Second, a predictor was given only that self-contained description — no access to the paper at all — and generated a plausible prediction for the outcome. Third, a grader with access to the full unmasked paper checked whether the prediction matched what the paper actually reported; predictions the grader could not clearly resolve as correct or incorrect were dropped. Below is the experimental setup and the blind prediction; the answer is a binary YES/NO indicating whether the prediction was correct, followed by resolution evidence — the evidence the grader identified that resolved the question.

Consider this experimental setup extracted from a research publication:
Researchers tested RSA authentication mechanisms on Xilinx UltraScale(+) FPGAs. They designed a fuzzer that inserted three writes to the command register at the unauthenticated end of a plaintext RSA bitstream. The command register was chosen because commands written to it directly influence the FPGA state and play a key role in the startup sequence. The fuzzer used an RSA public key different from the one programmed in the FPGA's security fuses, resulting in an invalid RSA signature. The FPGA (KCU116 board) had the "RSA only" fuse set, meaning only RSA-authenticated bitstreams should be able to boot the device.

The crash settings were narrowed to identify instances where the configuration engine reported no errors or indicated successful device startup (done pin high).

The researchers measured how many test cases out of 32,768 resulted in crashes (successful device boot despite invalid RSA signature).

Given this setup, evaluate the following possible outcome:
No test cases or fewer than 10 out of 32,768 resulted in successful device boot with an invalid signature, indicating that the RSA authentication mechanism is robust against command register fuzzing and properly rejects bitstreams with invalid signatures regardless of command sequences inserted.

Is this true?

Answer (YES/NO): NO